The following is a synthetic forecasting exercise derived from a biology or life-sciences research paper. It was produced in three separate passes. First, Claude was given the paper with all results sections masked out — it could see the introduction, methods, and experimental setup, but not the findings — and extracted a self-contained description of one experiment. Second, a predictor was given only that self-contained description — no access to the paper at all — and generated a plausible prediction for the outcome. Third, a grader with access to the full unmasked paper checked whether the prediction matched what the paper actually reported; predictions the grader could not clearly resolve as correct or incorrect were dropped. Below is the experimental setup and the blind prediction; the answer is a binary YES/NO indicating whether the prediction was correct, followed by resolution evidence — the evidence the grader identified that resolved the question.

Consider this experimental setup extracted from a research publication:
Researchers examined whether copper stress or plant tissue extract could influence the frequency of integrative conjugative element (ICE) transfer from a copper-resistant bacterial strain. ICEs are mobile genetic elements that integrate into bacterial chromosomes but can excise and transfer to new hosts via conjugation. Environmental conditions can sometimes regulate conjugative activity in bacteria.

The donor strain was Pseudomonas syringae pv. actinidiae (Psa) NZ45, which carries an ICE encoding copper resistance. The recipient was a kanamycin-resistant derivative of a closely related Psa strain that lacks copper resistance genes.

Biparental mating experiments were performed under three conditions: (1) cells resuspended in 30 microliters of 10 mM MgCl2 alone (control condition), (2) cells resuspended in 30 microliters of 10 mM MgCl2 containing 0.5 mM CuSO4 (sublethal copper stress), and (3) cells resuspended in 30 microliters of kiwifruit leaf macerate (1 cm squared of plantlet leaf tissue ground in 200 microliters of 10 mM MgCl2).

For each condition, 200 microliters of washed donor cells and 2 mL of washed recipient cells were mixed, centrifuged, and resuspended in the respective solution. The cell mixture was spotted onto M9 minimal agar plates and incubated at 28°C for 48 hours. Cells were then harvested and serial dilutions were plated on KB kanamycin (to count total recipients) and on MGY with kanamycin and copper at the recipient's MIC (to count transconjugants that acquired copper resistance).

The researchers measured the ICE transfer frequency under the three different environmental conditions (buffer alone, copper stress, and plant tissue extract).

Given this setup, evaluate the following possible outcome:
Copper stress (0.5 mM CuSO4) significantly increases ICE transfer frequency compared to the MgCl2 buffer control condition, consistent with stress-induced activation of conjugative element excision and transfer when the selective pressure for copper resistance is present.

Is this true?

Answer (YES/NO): NO